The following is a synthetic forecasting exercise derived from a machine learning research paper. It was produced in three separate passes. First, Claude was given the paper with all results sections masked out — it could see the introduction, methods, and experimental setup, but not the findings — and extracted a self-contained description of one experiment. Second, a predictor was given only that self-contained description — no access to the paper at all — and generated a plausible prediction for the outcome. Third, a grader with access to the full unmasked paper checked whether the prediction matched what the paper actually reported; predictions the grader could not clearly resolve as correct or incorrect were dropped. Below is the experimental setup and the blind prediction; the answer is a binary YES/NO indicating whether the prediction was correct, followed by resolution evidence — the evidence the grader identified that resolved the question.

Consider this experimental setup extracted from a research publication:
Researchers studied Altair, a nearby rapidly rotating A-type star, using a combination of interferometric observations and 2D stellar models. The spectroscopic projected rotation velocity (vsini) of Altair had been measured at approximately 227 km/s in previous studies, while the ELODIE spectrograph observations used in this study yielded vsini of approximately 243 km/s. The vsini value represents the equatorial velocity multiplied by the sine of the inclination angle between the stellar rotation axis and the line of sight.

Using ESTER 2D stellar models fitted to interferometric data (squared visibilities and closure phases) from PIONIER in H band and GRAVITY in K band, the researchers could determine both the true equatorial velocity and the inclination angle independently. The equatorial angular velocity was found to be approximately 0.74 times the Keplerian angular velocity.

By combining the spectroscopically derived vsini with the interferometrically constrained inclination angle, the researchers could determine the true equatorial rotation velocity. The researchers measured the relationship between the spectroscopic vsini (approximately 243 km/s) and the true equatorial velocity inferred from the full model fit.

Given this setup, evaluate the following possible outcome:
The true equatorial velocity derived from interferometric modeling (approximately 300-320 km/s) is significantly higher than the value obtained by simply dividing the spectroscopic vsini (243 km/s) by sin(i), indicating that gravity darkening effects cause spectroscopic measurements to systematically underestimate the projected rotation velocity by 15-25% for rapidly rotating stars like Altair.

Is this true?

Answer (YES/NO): NO